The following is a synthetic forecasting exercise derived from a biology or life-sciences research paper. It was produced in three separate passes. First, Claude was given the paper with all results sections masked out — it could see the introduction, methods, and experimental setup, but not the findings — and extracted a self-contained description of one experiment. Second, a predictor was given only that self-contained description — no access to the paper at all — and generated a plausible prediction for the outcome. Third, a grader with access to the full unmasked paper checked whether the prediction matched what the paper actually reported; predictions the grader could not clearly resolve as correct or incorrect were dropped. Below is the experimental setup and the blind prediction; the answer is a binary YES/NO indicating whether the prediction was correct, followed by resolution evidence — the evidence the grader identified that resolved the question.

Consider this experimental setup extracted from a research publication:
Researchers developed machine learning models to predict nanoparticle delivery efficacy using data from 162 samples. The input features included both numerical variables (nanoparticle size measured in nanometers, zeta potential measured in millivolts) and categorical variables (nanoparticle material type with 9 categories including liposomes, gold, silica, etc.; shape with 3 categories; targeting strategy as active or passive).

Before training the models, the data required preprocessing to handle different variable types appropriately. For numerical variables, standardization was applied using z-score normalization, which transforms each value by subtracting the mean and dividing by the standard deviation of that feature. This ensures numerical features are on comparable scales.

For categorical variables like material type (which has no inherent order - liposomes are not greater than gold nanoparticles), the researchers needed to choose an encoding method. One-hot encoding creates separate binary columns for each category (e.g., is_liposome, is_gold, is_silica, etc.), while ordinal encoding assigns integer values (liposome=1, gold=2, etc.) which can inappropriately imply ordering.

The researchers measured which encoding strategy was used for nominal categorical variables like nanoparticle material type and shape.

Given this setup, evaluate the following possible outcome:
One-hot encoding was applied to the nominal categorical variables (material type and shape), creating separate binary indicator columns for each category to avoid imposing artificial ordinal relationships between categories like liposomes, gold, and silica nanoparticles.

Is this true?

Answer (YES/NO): YES